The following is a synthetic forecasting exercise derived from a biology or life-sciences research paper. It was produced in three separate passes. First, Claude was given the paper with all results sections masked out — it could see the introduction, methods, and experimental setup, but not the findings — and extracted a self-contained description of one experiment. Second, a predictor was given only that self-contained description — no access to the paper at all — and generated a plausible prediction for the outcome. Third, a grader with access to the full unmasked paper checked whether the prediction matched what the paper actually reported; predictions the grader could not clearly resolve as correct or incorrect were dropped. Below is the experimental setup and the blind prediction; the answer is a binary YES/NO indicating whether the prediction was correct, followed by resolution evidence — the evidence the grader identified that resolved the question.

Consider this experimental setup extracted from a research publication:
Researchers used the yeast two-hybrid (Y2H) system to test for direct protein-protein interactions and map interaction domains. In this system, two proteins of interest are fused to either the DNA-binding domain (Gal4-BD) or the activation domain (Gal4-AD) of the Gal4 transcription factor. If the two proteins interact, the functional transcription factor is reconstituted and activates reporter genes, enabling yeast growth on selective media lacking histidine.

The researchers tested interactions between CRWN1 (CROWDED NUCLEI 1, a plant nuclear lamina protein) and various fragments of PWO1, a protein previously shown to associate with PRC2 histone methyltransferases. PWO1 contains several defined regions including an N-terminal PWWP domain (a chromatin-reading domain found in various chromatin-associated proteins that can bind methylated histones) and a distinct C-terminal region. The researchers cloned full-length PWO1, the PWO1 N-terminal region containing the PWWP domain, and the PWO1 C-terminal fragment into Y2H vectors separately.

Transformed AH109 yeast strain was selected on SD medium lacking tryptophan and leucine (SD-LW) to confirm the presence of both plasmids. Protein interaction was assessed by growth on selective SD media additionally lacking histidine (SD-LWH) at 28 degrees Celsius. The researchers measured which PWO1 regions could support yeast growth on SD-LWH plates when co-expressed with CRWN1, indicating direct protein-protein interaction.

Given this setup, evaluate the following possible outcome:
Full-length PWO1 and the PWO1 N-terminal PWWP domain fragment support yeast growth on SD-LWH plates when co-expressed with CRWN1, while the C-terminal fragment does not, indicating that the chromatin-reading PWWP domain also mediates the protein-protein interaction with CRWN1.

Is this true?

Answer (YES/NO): NO